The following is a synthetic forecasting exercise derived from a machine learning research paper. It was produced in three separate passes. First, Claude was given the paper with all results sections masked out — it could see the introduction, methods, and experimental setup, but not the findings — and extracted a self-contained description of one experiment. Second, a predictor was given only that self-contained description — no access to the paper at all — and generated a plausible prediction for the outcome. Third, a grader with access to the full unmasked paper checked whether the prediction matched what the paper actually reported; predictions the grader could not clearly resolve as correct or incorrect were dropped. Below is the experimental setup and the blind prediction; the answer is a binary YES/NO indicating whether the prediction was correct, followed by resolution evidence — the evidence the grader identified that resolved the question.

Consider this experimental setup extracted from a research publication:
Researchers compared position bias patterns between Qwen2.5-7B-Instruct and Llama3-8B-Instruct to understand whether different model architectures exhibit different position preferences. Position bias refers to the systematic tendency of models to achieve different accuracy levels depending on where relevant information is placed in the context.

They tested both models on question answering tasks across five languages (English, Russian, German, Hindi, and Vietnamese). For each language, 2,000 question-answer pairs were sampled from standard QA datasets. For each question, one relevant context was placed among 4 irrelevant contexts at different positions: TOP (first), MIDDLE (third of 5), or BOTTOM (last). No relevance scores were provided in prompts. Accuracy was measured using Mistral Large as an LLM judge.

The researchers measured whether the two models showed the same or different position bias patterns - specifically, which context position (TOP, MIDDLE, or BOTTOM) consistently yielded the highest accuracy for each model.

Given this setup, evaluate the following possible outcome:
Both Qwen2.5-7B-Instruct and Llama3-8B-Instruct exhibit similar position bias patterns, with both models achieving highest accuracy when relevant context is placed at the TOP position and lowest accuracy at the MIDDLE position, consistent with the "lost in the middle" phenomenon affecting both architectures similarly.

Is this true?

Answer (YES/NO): NO